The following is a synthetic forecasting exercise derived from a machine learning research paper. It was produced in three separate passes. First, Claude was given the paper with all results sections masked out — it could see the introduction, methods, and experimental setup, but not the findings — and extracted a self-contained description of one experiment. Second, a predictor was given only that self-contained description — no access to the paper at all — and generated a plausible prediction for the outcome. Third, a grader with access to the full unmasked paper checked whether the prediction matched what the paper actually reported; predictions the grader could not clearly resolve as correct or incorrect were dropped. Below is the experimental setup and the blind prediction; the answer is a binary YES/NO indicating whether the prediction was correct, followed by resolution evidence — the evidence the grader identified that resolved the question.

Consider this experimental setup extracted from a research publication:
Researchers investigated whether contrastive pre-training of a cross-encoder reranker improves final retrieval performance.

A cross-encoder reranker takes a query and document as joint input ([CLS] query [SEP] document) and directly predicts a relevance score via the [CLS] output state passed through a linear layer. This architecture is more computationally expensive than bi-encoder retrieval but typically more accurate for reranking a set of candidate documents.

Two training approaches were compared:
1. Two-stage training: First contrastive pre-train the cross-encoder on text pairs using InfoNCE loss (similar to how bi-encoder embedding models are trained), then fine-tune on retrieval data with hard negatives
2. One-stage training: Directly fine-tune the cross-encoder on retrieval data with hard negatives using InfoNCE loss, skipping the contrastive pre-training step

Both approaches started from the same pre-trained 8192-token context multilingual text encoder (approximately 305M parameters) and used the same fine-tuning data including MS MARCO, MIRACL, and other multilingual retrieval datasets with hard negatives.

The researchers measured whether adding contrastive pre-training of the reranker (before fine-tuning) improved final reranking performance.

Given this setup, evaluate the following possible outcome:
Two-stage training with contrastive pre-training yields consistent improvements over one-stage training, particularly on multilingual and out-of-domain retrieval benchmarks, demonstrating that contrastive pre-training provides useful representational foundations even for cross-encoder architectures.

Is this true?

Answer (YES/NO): NO